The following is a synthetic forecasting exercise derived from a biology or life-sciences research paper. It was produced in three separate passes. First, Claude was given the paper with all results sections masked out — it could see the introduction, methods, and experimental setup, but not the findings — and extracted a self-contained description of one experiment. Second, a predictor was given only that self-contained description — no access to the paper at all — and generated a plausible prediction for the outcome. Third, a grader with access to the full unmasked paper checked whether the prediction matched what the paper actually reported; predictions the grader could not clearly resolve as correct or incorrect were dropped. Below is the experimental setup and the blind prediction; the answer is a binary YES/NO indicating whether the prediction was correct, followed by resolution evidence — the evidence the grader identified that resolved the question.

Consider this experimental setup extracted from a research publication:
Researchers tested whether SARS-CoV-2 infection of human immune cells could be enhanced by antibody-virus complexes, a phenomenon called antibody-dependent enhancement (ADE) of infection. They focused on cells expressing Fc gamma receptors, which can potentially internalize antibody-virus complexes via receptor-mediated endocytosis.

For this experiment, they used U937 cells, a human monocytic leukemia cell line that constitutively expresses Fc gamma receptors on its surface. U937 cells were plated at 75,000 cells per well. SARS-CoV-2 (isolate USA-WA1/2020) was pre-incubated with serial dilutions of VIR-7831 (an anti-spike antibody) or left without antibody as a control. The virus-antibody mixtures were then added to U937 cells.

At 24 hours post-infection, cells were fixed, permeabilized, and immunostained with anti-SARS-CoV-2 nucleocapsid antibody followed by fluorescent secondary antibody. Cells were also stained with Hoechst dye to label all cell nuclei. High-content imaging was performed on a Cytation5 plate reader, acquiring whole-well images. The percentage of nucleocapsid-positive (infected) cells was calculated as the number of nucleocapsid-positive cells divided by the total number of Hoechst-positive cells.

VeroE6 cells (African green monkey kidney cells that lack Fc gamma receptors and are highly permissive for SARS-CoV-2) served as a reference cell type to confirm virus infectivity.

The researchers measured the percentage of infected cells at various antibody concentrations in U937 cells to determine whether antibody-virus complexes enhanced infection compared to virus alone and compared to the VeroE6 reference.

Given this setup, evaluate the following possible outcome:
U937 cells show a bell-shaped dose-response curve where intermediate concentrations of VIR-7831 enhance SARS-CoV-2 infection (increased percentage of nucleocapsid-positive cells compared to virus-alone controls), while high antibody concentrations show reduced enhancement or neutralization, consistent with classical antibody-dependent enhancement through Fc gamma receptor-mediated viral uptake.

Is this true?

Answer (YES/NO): NO